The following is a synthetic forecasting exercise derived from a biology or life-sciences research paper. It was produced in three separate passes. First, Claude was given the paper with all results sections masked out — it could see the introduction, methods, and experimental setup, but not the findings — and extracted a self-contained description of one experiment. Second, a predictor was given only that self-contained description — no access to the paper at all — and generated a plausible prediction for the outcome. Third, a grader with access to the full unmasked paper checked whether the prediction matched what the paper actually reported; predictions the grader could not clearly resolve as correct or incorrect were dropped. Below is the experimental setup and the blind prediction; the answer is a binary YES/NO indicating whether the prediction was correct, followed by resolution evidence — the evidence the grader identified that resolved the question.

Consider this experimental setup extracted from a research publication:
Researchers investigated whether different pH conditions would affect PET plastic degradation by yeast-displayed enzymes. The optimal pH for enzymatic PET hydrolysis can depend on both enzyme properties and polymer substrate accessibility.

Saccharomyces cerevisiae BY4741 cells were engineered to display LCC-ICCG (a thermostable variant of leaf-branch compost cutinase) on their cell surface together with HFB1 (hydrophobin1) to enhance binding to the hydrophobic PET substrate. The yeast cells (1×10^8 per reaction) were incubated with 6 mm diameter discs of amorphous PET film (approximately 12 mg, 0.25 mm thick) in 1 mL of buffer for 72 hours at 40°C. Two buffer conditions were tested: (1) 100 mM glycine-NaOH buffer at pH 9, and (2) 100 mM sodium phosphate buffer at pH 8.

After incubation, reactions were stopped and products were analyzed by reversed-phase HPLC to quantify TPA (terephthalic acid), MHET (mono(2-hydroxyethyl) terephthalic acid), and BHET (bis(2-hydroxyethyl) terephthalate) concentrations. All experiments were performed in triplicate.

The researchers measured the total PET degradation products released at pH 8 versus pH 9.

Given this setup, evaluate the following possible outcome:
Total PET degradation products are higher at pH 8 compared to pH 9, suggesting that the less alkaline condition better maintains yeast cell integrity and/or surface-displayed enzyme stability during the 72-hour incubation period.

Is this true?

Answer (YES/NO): NO